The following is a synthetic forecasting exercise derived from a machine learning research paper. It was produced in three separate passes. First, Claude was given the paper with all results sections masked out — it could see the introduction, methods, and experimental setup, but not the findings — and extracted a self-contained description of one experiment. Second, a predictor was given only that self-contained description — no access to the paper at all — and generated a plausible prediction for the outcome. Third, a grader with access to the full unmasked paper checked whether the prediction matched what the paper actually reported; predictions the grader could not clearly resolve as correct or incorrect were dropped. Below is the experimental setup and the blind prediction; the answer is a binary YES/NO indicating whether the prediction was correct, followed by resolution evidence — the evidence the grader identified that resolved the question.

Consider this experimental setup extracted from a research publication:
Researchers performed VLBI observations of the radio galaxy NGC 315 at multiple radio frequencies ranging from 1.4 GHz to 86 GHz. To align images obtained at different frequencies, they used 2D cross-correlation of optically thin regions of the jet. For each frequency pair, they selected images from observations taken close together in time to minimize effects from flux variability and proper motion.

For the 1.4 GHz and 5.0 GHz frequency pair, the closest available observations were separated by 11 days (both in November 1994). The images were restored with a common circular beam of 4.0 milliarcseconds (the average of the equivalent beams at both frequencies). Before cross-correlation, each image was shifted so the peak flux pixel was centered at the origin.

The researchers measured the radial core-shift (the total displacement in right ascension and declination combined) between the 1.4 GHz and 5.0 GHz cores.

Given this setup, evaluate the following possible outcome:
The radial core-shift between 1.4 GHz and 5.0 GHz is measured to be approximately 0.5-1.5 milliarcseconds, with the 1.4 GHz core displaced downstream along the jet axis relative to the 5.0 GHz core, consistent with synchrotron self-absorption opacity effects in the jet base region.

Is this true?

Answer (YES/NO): NO